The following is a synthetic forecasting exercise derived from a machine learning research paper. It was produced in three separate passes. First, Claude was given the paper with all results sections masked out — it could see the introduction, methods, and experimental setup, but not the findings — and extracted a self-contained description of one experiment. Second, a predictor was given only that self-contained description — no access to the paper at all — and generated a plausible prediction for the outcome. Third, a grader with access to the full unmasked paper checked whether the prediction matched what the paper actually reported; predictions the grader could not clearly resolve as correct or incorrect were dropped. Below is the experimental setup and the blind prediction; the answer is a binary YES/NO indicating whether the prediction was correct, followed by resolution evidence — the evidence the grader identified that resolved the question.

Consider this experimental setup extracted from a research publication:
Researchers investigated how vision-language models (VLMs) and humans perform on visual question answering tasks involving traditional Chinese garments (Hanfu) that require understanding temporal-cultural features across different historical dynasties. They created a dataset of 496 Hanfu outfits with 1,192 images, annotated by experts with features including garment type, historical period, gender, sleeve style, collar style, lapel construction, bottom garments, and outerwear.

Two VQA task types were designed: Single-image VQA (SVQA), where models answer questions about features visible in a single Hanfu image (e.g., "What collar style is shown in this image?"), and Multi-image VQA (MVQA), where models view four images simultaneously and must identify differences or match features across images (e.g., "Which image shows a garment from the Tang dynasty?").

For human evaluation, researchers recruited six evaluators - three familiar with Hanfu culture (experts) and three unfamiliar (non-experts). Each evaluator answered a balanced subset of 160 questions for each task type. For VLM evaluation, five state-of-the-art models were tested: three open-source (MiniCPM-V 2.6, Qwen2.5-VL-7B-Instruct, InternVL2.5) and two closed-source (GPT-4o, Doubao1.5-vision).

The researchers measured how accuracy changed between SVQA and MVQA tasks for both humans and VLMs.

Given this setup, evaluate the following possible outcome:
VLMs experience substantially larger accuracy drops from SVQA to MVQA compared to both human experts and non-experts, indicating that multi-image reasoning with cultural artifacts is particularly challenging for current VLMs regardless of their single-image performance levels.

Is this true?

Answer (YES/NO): YES